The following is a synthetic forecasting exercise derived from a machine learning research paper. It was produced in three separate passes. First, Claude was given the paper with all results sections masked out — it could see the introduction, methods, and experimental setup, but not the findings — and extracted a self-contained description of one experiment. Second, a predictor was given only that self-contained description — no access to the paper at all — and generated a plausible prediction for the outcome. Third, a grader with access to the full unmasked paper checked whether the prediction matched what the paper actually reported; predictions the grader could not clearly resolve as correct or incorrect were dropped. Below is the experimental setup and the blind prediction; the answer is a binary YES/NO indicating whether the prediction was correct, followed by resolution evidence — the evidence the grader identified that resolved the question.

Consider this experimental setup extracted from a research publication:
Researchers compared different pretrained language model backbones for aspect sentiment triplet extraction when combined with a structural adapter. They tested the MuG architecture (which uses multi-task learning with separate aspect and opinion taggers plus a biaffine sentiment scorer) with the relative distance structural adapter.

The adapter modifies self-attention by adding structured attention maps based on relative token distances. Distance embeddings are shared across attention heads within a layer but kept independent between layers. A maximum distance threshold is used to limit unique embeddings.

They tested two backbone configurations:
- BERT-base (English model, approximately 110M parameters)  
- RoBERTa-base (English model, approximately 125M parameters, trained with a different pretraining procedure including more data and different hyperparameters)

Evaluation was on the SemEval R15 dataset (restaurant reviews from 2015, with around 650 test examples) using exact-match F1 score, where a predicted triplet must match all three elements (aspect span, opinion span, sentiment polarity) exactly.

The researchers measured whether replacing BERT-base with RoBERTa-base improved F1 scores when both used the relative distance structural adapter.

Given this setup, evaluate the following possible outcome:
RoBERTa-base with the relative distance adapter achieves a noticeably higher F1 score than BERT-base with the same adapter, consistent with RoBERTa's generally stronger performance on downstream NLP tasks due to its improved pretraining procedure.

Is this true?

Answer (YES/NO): YES